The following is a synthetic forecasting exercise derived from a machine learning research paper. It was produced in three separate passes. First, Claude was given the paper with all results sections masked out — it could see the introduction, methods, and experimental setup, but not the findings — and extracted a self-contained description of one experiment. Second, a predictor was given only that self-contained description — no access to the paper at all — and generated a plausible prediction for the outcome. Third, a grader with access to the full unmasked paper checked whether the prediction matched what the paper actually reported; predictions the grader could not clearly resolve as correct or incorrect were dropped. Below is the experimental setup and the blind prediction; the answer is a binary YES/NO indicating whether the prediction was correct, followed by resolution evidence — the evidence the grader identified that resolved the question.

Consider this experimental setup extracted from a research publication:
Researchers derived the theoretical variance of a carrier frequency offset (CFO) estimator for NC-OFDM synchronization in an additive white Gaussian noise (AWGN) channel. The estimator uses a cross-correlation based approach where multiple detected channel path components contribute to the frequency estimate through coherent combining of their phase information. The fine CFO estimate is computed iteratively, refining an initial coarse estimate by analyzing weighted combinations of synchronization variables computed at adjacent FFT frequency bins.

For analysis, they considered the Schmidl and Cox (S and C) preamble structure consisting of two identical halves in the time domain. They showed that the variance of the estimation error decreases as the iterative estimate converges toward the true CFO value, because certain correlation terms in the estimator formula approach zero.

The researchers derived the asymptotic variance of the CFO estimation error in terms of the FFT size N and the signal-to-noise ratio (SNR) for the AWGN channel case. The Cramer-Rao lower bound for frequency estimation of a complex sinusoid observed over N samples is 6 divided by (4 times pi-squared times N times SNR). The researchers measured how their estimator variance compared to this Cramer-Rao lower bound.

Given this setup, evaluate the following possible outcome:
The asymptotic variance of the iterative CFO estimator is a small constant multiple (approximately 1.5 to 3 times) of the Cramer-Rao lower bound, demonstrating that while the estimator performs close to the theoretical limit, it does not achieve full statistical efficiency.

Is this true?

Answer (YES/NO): YES